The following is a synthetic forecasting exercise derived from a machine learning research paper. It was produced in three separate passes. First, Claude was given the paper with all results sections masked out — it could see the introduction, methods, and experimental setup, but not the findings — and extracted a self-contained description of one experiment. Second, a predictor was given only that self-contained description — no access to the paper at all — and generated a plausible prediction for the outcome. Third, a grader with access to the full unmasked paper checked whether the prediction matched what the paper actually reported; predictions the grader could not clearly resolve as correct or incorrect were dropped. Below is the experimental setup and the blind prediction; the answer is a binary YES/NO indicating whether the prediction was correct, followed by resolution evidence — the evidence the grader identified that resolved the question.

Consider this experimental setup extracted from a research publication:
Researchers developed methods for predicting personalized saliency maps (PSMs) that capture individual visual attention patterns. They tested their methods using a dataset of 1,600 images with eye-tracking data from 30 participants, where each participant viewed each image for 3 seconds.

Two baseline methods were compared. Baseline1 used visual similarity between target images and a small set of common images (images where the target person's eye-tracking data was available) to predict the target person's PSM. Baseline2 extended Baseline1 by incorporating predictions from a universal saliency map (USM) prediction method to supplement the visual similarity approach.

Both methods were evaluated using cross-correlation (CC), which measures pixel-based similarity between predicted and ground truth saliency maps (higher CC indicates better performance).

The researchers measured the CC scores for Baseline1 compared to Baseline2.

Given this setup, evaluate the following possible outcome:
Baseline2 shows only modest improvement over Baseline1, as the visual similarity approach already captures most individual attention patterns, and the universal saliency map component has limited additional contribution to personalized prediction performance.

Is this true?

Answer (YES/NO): NO